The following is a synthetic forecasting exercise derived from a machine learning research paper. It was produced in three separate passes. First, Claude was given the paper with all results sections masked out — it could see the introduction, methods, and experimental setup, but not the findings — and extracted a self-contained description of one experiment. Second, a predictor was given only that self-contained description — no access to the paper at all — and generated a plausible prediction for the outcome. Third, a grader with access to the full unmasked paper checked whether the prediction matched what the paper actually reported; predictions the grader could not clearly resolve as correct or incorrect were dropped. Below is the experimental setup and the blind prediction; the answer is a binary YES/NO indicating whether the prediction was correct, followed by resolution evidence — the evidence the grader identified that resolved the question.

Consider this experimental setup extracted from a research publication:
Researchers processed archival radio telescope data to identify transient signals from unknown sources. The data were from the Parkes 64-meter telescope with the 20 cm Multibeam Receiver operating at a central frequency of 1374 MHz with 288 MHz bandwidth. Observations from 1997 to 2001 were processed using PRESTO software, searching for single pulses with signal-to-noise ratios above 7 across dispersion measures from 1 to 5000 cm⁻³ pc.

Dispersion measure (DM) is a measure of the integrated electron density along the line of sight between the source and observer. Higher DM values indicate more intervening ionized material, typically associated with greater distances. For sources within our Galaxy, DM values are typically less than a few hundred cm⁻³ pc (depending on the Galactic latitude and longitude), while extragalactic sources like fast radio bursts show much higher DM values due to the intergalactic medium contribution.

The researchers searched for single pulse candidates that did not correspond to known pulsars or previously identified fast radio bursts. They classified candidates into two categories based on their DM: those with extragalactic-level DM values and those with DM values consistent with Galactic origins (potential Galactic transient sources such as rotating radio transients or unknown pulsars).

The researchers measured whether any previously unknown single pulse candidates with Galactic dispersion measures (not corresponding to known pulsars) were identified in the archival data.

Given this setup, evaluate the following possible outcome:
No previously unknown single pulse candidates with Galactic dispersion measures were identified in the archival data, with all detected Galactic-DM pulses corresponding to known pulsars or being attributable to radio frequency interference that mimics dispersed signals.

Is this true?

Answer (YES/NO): NO